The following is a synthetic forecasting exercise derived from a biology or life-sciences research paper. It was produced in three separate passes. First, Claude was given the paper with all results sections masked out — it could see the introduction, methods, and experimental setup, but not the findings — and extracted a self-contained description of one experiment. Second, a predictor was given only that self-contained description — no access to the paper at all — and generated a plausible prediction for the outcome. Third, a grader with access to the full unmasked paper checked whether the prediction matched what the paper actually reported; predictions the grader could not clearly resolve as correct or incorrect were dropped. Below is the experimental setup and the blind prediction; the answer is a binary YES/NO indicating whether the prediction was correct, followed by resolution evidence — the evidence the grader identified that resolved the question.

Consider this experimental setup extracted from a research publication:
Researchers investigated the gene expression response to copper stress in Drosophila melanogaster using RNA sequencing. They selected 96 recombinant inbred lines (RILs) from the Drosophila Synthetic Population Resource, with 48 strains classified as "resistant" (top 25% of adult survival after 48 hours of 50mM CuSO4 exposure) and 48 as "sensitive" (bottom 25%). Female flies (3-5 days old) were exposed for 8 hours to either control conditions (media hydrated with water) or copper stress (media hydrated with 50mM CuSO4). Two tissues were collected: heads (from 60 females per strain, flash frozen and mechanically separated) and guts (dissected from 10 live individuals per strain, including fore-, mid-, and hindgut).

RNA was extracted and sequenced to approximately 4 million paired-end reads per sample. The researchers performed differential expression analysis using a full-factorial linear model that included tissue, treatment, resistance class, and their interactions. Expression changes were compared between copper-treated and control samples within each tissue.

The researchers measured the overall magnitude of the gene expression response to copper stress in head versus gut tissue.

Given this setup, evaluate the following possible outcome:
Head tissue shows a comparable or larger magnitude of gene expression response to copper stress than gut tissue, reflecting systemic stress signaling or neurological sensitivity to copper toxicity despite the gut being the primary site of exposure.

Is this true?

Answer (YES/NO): NO